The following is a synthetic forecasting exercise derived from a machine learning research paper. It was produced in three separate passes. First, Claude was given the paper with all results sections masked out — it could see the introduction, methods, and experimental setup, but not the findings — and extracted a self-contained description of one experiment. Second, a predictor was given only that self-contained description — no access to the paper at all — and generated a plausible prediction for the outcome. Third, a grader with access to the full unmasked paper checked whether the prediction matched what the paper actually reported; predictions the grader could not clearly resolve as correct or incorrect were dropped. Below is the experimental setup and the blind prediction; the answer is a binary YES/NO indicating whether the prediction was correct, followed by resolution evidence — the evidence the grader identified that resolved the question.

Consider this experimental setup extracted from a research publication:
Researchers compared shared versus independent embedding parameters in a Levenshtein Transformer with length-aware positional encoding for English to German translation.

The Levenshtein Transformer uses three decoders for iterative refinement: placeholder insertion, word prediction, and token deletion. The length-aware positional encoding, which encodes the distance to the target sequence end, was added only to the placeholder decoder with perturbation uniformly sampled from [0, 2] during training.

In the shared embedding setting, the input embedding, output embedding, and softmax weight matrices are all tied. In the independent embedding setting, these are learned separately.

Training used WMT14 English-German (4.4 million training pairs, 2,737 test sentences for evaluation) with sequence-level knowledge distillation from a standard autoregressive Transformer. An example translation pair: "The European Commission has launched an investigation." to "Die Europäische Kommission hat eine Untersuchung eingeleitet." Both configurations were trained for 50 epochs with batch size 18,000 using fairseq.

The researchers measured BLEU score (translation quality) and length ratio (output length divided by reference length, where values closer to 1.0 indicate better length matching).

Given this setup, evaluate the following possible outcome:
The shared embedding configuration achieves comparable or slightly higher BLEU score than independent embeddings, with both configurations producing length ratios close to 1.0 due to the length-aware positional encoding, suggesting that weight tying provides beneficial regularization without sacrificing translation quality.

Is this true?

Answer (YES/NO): NO